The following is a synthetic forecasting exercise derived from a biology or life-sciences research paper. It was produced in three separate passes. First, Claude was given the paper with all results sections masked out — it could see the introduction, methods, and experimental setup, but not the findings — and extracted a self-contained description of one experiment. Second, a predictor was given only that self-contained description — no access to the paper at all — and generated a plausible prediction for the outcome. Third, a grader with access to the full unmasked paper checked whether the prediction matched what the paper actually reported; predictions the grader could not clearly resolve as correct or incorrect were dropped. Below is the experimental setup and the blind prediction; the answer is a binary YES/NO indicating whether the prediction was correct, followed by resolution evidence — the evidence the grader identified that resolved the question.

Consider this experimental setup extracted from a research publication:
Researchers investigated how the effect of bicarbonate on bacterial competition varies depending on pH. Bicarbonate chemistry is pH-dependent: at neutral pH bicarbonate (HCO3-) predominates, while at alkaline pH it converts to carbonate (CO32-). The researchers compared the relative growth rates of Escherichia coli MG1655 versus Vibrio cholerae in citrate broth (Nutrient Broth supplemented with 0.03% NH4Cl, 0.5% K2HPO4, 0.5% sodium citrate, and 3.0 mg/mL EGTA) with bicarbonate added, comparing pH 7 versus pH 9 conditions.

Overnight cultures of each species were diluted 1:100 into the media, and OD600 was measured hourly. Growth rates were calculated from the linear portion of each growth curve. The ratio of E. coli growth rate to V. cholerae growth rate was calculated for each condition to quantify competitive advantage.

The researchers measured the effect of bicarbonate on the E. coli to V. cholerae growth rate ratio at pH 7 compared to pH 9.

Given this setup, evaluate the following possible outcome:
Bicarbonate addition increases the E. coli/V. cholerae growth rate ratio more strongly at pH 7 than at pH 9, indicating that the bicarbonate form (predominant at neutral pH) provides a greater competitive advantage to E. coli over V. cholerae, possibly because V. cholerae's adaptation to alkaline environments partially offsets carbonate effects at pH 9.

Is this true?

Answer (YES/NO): NO